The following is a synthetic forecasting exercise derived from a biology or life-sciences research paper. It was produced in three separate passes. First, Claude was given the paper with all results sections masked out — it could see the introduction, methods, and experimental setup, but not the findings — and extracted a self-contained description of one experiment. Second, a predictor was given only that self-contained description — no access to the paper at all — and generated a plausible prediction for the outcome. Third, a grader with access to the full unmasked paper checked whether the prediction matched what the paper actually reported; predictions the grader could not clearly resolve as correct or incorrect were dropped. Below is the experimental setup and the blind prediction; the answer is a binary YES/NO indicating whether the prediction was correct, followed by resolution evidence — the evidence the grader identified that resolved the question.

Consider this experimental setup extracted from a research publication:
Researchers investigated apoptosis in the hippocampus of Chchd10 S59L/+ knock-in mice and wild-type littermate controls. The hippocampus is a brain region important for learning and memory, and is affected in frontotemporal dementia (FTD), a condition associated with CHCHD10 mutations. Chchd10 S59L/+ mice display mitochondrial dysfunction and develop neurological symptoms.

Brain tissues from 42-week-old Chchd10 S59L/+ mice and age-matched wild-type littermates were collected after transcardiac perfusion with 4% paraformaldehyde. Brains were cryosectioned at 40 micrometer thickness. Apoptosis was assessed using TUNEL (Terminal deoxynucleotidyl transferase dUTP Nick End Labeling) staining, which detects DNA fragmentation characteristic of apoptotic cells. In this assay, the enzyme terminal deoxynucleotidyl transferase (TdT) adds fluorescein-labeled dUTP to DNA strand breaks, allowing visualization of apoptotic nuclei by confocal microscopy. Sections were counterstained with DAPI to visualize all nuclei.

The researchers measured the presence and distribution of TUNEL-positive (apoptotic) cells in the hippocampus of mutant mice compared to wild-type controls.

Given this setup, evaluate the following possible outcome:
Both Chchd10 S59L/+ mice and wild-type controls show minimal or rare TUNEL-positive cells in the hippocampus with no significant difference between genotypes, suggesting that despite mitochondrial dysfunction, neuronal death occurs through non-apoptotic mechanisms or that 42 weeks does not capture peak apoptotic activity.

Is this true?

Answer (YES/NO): NO